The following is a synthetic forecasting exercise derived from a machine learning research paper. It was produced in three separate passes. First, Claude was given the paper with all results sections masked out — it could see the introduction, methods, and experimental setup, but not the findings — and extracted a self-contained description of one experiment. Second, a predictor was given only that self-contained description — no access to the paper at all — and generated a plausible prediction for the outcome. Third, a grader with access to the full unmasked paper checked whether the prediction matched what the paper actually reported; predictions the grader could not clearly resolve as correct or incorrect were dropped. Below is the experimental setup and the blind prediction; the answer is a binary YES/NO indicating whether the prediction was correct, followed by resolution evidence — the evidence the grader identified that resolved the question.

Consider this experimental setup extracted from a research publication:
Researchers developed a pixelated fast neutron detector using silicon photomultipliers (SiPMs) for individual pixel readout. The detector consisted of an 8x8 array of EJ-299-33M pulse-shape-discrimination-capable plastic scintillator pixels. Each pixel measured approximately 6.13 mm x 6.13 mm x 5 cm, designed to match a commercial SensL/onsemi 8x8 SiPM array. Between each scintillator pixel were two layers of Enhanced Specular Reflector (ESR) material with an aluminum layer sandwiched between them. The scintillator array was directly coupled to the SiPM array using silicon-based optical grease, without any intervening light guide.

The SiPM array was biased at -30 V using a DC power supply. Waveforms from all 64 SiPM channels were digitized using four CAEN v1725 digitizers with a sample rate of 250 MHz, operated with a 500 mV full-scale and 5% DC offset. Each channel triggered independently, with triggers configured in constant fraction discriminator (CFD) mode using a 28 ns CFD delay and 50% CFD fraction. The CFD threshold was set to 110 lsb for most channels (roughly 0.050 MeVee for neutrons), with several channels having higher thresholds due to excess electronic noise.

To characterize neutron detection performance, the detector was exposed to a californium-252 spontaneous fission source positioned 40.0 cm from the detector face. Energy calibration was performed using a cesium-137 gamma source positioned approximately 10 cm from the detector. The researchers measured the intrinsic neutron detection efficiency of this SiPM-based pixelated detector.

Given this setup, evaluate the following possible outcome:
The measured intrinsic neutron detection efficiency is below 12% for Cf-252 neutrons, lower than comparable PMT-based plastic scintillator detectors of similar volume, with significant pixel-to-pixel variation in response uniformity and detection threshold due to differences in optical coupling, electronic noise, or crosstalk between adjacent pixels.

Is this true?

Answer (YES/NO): NO